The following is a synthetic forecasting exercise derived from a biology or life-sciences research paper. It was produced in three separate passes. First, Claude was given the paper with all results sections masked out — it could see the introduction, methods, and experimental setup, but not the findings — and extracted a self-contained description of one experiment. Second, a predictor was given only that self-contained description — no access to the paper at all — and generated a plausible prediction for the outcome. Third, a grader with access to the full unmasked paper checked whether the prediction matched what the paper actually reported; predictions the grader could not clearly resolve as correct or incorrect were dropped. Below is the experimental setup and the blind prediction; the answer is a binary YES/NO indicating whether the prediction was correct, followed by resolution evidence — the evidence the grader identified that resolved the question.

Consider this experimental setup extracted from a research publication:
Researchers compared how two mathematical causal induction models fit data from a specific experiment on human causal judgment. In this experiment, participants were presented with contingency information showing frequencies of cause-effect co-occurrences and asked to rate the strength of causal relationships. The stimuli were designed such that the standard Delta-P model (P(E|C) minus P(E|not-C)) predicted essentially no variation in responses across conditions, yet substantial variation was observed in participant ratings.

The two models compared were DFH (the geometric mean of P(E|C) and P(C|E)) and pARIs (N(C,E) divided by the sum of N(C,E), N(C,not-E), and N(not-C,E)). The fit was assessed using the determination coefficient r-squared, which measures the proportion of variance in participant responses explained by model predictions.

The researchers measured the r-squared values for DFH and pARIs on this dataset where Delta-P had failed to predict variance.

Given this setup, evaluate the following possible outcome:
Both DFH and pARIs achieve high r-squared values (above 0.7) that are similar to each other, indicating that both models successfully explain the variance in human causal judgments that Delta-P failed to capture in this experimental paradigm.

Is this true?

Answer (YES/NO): NO